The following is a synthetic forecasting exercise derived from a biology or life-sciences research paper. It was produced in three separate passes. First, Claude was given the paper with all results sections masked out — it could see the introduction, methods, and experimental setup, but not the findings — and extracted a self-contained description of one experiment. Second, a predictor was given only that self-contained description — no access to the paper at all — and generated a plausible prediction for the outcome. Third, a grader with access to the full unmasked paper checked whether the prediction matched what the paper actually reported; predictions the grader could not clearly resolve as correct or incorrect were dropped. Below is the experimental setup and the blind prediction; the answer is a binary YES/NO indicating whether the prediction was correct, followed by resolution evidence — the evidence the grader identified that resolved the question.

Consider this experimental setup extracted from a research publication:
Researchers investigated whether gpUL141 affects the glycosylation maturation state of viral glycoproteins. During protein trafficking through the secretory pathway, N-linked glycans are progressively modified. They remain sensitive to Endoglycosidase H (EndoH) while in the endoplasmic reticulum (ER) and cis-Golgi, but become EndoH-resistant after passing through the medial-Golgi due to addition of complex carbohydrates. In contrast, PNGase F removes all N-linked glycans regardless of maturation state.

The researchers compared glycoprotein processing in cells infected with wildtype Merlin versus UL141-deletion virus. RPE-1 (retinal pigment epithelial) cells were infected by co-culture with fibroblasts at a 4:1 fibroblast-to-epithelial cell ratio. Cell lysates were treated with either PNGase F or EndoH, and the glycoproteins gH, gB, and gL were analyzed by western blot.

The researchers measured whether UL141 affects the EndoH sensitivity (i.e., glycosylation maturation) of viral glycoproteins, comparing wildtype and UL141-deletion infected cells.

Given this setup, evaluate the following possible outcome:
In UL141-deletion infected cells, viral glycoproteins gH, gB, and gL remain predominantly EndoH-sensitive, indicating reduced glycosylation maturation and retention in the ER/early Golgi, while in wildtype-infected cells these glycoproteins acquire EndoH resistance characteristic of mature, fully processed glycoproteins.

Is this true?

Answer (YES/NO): NO